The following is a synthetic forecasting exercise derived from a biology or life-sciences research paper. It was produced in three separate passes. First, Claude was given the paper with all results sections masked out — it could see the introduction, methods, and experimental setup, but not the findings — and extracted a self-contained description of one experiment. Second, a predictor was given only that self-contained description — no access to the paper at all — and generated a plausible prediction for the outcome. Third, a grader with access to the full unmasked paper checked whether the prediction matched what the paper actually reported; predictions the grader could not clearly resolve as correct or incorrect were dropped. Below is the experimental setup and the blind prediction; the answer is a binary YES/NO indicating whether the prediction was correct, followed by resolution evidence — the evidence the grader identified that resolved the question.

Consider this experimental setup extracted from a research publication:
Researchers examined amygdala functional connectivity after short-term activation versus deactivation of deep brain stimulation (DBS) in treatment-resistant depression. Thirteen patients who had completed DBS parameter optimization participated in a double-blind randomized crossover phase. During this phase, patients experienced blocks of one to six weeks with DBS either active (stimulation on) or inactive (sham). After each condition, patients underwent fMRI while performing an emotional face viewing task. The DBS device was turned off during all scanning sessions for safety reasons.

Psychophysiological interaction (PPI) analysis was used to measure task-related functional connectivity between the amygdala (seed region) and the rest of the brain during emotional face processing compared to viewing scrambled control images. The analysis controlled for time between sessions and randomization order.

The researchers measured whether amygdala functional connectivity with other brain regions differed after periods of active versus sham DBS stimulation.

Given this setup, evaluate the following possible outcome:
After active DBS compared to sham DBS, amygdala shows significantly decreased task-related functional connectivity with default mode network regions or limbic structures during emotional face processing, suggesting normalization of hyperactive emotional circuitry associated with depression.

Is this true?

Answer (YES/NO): NO